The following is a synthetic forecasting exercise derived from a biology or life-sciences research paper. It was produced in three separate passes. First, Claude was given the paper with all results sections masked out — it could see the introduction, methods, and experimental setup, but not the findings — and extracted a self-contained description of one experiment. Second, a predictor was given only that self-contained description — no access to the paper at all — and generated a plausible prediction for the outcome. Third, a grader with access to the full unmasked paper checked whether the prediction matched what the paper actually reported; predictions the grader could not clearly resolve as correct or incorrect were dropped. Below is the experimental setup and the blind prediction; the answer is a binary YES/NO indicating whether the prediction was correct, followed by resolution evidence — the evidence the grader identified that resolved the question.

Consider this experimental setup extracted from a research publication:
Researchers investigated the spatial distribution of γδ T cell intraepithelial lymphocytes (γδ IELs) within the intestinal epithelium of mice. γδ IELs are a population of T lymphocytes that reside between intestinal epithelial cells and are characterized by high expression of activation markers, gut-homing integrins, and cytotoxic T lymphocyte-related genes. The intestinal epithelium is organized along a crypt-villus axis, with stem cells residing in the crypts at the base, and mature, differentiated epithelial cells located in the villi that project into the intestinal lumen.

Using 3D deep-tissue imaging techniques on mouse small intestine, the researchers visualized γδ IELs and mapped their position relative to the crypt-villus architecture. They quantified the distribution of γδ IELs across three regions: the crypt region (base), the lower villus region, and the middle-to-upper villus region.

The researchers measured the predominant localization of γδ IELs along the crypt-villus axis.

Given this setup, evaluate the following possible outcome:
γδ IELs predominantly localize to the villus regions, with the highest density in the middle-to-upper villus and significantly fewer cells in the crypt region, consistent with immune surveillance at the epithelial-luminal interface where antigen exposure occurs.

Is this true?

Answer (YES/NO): NO